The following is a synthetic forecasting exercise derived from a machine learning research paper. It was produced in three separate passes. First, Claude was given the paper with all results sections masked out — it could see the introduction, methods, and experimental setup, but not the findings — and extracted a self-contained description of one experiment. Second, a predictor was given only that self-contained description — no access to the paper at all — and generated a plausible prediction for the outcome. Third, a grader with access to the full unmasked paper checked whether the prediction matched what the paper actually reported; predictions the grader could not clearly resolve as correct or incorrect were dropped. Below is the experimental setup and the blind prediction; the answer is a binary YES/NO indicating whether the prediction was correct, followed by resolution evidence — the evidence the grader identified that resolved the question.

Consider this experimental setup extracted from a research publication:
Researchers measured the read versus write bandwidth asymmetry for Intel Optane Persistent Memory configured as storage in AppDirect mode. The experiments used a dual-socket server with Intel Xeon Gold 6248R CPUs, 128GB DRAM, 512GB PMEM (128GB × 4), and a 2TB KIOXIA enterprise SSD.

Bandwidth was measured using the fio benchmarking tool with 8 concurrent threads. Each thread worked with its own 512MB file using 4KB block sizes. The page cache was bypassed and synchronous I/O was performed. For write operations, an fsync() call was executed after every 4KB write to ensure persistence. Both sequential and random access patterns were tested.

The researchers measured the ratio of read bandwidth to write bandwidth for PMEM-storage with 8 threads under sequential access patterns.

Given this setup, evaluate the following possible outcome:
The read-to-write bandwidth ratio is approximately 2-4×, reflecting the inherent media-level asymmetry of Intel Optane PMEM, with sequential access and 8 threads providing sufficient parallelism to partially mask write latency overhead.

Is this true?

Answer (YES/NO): YES